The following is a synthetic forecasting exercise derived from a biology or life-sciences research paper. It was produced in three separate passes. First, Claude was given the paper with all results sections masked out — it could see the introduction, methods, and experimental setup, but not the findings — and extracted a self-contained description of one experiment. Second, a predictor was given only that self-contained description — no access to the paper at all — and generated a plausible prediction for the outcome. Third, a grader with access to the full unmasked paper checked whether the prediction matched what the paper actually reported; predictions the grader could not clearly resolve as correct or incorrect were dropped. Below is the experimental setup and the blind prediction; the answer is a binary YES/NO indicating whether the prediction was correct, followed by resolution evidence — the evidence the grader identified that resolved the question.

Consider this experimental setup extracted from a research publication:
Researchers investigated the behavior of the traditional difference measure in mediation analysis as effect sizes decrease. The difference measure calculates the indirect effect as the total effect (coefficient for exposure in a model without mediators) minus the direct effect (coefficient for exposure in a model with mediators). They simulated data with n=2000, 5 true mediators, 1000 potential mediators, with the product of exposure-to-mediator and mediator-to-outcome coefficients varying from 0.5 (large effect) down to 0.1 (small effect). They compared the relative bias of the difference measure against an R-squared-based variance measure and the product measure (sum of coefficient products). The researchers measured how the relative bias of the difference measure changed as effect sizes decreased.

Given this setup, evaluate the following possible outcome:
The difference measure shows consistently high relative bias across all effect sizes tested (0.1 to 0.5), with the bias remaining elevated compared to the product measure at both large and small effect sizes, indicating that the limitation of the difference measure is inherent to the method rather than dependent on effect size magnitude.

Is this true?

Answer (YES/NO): NO